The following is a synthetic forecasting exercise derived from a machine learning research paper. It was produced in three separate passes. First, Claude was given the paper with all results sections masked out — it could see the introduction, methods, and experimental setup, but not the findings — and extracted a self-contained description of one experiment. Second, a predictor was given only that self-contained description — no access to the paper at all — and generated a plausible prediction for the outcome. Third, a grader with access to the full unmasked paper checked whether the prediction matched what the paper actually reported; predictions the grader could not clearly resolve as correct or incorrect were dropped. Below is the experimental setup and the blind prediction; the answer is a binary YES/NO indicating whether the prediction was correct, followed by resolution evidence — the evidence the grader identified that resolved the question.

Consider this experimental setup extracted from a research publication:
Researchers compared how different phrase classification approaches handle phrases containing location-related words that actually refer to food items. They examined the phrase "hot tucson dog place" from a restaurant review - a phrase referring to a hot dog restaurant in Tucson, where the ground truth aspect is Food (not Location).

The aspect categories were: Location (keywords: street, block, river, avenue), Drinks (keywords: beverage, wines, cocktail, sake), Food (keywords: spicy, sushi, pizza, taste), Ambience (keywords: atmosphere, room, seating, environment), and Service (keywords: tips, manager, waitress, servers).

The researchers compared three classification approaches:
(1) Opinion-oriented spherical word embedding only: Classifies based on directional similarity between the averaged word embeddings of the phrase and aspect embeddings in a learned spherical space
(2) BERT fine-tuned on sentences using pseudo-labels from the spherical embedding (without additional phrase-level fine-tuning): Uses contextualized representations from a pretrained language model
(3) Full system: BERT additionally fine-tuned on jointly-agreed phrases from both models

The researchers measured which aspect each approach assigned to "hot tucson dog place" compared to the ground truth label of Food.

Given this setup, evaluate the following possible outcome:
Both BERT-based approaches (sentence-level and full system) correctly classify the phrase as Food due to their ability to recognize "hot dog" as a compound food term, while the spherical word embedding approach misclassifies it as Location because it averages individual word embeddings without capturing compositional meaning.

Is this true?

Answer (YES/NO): YES